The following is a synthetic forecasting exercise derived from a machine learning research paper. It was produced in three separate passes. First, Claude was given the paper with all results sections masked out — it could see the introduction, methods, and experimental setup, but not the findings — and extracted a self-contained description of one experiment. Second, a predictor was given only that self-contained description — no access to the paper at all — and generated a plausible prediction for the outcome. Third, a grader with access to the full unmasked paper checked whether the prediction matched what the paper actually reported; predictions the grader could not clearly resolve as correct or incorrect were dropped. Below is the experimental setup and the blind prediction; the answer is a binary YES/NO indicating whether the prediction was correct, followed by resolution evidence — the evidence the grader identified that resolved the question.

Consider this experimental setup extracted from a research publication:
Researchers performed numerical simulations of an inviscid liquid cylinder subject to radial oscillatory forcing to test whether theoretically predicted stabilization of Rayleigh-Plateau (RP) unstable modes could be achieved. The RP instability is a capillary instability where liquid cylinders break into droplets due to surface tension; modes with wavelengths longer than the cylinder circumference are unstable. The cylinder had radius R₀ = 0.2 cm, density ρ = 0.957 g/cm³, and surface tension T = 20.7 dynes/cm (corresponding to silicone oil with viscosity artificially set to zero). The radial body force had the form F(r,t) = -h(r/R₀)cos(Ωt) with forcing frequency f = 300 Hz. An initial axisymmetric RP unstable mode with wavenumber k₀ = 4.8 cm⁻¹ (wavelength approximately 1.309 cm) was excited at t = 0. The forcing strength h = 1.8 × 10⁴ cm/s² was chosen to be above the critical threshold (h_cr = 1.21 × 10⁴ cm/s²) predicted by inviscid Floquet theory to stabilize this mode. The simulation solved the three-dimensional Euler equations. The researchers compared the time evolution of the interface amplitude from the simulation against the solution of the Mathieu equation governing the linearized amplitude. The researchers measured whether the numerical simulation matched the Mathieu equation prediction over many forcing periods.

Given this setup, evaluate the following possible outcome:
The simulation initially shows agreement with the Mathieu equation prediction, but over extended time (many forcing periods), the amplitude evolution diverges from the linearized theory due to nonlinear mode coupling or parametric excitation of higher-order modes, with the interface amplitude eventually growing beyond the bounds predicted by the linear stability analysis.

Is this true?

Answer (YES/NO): YES